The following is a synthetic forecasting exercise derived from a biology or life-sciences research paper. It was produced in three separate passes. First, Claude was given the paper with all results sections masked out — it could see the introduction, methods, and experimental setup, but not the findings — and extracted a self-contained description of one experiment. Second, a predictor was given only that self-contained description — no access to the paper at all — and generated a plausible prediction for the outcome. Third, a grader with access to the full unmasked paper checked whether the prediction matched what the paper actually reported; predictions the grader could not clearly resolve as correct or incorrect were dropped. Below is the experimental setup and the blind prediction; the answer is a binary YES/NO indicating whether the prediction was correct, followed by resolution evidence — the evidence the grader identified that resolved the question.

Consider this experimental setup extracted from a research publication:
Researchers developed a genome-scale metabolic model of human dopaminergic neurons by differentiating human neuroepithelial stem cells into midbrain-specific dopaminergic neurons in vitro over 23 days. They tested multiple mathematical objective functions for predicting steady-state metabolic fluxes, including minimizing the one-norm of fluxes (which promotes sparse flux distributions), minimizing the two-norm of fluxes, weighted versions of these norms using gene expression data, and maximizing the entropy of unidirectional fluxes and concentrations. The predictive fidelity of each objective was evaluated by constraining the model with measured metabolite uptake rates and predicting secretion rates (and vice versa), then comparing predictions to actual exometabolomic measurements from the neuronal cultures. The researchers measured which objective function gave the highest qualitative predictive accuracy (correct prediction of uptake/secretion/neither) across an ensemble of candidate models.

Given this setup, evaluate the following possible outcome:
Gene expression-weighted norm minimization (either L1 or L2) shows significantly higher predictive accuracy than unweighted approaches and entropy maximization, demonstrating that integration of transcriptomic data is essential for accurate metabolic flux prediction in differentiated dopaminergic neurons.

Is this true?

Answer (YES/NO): NO